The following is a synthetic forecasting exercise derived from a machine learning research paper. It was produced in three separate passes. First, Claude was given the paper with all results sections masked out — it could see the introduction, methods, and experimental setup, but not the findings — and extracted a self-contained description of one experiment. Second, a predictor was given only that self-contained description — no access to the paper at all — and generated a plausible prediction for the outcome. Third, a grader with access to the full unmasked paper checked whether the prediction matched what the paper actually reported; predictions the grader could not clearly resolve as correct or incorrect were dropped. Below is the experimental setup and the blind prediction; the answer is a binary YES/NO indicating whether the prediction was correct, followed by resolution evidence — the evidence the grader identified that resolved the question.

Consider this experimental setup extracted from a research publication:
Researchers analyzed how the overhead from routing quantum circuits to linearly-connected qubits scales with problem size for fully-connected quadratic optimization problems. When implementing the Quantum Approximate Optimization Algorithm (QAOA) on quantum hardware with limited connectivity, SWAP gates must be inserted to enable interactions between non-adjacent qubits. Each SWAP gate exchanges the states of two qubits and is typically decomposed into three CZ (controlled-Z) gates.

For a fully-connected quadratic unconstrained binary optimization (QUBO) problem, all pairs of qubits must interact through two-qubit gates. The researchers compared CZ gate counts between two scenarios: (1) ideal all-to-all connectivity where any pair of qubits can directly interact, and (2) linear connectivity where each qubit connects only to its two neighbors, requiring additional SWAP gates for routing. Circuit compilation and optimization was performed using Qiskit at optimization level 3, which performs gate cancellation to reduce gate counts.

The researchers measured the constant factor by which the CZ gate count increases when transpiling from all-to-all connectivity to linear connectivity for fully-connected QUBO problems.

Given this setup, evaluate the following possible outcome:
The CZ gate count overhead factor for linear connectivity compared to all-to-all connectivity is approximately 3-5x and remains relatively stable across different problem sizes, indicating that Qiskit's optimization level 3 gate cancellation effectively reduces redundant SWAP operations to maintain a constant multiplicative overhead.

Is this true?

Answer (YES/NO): NO